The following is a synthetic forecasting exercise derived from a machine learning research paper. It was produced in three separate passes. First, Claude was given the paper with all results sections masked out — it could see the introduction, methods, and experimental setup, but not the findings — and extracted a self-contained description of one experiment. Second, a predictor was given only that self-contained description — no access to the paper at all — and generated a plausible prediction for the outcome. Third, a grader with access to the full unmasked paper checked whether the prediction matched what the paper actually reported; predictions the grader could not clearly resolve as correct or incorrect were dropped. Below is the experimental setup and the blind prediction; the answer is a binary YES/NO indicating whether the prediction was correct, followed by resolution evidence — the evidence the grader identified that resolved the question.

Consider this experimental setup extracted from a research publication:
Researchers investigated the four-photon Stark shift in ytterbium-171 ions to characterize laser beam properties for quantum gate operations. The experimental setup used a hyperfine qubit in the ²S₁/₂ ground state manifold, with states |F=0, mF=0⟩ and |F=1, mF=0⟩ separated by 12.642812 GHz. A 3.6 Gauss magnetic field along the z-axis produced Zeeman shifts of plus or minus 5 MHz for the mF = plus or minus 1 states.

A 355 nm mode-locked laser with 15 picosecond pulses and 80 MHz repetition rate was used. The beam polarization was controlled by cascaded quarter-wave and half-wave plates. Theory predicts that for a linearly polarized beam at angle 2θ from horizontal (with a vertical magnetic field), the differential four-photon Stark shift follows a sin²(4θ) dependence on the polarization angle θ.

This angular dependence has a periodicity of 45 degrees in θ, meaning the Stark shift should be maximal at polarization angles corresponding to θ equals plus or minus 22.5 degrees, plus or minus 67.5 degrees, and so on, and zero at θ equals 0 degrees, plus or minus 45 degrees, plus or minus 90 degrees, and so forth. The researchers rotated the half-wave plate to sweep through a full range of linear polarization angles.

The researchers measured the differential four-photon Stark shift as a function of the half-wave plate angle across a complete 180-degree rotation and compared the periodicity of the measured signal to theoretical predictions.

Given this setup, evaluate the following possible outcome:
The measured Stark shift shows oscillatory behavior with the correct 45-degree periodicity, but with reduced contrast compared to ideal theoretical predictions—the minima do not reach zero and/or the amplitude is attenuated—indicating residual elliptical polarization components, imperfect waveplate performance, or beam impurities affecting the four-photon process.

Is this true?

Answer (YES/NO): NO